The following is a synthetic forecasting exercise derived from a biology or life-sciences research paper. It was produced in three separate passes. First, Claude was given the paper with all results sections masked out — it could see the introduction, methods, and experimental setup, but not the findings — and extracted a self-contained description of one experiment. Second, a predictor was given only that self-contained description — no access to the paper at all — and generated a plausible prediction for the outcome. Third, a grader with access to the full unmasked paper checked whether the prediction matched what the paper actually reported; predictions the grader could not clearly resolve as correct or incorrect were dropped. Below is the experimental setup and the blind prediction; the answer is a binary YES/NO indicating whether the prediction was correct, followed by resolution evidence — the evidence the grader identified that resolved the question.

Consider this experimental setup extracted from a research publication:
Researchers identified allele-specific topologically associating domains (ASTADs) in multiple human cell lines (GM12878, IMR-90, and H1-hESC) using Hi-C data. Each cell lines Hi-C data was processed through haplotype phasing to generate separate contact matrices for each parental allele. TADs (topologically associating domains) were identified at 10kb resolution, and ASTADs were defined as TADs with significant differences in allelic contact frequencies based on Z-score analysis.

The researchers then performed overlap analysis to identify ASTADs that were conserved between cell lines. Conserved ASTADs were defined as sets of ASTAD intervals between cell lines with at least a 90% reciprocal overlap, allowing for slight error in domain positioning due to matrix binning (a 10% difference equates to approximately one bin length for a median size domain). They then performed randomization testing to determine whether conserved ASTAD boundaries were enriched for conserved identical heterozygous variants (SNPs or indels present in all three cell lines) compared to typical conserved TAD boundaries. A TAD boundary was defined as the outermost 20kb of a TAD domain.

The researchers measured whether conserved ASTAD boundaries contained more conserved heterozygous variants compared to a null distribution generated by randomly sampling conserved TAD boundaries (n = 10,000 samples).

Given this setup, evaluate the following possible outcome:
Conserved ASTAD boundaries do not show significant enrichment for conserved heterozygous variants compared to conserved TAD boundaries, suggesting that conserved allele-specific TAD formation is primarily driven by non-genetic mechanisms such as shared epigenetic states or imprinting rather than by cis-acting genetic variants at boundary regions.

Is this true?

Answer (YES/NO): NO